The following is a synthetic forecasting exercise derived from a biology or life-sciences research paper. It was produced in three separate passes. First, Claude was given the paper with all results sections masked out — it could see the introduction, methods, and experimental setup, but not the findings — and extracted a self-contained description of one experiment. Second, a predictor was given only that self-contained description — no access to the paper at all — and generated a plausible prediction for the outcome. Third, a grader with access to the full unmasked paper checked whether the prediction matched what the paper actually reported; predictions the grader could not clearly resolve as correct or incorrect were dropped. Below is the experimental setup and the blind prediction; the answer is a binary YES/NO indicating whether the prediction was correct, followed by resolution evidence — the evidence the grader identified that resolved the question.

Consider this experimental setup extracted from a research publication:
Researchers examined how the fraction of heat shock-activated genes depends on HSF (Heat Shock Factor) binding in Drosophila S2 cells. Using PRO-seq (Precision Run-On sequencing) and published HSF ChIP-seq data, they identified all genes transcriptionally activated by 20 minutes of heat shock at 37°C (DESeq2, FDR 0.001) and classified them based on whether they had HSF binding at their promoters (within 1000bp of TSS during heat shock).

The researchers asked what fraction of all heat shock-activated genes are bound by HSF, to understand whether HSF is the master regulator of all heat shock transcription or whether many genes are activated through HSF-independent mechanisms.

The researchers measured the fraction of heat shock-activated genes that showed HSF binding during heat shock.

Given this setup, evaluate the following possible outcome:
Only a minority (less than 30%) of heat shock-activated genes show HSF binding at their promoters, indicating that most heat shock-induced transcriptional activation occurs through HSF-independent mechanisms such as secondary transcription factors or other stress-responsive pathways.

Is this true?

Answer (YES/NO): YES